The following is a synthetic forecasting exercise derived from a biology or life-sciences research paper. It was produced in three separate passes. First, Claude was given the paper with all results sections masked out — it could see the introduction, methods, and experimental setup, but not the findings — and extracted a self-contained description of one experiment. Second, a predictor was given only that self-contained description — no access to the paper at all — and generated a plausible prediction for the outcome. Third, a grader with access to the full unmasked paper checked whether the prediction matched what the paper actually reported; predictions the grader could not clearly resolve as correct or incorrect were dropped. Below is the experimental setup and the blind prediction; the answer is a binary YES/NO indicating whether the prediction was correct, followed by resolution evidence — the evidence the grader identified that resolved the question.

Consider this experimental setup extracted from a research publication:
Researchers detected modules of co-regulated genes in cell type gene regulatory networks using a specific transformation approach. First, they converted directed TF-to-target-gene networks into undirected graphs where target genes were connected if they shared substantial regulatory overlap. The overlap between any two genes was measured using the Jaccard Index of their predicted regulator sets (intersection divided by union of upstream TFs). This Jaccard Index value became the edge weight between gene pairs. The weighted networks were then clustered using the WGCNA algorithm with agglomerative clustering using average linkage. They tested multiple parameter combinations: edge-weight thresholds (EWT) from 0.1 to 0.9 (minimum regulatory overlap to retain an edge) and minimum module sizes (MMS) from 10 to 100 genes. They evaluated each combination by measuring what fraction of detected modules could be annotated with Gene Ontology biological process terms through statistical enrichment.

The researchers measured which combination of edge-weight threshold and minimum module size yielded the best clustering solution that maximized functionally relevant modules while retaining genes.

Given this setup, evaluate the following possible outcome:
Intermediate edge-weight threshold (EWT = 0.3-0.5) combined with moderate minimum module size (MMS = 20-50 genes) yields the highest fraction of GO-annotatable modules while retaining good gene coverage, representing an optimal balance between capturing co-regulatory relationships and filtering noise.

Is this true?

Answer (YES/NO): NO